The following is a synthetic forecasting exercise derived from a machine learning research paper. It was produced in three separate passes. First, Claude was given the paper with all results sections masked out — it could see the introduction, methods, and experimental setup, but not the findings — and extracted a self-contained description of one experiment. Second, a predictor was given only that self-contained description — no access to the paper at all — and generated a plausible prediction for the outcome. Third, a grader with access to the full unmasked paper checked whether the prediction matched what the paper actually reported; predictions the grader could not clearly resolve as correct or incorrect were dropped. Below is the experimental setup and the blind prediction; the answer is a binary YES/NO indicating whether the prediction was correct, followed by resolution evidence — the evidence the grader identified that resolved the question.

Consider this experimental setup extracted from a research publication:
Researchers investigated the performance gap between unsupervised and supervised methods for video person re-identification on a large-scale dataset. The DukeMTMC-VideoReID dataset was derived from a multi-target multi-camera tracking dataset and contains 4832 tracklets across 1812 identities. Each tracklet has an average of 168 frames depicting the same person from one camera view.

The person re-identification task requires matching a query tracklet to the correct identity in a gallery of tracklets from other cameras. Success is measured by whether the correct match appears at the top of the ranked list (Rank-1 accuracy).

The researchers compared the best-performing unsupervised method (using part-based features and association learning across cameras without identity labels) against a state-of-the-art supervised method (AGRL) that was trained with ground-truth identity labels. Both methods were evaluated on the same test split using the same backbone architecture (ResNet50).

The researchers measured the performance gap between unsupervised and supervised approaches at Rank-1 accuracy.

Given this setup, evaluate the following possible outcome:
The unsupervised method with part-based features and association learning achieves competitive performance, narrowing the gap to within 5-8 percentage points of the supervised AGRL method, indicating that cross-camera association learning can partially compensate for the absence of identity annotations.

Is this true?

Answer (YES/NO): NO